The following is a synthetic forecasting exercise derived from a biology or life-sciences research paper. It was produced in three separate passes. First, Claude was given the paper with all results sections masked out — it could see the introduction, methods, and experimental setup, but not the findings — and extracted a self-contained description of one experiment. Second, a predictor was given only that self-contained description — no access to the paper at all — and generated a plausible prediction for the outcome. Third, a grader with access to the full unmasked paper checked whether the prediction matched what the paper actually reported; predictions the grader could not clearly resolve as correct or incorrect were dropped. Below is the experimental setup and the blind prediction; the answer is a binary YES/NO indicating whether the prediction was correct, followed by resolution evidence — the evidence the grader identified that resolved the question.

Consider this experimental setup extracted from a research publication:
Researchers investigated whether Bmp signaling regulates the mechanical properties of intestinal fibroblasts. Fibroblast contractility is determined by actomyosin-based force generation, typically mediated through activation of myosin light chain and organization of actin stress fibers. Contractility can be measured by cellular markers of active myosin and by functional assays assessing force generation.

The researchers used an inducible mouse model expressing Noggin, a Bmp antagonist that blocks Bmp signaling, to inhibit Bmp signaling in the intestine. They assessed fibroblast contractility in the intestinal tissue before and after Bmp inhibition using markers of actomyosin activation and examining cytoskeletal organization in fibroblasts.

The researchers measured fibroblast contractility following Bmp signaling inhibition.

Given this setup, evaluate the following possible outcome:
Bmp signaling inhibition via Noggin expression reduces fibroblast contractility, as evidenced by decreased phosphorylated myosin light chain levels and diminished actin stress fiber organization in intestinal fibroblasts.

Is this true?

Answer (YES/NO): NO